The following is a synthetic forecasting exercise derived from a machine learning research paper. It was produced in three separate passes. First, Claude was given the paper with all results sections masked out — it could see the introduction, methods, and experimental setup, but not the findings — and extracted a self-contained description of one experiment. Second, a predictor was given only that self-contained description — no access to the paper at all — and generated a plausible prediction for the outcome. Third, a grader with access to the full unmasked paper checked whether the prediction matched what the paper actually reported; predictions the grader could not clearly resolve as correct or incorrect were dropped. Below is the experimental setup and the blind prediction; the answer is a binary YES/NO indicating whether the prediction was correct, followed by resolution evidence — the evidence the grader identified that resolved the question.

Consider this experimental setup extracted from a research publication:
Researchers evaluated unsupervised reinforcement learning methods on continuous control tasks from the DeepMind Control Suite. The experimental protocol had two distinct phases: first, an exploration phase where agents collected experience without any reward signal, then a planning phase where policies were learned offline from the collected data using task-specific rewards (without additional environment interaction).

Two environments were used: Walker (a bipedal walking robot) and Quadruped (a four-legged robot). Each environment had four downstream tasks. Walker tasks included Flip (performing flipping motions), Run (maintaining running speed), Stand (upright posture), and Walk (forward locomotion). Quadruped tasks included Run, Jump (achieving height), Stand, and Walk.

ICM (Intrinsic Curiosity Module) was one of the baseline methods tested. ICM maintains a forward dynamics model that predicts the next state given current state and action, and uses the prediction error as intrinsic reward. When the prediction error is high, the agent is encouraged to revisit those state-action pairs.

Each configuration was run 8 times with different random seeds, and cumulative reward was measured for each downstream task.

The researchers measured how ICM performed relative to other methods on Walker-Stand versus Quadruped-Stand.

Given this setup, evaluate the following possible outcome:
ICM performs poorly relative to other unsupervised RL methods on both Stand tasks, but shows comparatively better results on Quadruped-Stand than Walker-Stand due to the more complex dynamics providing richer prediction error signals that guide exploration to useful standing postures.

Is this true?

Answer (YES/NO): NO